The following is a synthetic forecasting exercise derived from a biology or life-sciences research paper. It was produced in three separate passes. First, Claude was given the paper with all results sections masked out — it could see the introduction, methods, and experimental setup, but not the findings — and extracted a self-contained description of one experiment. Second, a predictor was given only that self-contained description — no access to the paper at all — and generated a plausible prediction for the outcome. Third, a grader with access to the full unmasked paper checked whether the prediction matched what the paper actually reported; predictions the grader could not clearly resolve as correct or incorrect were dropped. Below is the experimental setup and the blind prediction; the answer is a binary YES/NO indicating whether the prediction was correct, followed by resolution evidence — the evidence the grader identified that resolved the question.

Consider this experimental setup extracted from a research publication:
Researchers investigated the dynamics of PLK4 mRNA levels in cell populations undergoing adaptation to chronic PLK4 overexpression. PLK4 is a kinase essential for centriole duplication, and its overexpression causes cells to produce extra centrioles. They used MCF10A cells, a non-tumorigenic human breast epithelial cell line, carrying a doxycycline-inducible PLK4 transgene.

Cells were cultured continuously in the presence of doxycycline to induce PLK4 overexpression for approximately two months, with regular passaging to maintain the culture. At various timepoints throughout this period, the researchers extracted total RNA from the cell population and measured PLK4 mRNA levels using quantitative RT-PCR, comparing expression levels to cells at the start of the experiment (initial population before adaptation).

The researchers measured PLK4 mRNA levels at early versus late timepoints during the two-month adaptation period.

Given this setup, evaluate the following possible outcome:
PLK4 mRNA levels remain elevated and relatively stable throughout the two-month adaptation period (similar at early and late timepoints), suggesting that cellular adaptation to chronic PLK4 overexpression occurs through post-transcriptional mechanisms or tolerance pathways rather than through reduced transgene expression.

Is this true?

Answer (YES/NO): NO